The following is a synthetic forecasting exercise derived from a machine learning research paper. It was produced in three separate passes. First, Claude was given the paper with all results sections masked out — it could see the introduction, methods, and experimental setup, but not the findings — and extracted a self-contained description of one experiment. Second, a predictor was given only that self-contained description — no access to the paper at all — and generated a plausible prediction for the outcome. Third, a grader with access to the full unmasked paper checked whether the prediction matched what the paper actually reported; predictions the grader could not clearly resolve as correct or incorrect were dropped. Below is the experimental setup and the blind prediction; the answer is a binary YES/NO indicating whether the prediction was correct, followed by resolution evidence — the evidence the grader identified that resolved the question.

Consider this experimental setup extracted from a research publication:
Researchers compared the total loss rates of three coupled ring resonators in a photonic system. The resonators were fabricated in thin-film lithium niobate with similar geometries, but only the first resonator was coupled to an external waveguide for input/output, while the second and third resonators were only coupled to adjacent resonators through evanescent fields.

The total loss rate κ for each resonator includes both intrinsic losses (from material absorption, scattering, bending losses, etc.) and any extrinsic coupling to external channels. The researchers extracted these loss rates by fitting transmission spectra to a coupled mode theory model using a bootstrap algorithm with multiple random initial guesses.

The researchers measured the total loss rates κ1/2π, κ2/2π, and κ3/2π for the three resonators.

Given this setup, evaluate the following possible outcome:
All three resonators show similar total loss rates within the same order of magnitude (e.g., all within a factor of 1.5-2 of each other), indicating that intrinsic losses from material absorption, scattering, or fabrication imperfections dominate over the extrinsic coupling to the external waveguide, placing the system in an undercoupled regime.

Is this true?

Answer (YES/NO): NO